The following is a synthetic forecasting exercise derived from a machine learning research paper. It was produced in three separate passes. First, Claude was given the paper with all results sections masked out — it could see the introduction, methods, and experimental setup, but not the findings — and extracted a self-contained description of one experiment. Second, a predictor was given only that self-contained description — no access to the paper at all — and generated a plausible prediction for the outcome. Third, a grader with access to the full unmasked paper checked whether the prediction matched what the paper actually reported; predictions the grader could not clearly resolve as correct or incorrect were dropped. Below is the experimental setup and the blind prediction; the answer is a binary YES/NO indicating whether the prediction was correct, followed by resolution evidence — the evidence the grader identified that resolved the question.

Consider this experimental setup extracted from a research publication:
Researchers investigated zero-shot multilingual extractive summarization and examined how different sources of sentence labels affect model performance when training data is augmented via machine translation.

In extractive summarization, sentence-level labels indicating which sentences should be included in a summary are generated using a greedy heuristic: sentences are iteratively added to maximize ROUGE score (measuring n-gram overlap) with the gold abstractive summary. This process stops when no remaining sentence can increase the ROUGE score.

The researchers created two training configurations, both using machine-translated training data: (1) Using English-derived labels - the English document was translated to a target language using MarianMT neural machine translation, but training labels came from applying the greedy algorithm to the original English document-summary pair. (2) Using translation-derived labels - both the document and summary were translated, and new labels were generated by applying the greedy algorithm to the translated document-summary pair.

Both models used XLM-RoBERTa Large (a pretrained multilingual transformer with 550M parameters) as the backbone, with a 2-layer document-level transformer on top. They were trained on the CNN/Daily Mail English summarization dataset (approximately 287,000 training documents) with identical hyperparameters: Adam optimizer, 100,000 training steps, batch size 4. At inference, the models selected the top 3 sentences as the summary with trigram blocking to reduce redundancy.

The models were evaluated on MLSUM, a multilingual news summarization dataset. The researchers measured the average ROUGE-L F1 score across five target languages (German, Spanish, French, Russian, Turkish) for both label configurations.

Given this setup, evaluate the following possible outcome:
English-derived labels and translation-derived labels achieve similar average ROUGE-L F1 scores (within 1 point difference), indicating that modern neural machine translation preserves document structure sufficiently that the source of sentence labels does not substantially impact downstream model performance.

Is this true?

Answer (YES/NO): YES